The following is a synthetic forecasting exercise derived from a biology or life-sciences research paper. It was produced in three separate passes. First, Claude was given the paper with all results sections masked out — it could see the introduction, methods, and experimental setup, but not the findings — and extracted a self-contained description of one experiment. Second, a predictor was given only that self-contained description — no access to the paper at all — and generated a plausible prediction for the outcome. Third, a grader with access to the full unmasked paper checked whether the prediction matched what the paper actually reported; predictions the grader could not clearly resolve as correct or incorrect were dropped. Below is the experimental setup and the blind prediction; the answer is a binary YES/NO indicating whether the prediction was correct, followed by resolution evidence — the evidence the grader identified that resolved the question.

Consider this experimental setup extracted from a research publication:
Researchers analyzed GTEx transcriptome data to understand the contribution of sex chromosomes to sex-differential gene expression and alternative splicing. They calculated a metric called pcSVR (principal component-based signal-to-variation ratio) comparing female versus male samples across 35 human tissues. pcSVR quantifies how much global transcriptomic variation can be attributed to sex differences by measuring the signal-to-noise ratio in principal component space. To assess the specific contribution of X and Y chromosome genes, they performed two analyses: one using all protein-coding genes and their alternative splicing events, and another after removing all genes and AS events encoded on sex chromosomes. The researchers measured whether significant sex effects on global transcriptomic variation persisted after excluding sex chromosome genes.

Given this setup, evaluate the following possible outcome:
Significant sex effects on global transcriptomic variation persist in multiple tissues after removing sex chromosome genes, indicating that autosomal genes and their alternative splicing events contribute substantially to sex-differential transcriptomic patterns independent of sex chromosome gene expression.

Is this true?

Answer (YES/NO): YES